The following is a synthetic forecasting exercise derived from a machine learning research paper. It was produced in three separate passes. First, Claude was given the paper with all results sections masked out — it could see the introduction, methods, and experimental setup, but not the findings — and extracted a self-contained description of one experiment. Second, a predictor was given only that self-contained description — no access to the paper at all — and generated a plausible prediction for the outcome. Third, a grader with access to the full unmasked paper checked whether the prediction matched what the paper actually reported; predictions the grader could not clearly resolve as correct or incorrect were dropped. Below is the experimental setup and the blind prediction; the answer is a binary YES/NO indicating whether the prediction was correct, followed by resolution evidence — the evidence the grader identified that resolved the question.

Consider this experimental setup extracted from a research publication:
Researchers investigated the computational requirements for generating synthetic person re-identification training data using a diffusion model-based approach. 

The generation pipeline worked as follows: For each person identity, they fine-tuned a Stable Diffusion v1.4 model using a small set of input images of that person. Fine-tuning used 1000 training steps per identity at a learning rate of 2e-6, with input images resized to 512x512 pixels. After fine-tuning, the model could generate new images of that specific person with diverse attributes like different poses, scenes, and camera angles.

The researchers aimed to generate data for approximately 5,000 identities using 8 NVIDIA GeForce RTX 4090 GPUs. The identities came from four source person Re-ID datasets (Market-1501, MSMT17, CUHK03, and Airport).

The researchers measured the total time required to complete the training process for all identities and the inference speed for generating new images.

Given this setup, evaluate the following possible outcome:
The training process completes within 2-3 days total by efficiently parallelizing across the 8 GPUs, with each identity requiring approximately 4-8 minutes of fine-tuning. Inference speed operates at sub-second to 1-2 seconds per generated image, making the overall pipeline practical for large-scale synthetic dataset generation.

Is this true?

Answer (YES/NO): YES